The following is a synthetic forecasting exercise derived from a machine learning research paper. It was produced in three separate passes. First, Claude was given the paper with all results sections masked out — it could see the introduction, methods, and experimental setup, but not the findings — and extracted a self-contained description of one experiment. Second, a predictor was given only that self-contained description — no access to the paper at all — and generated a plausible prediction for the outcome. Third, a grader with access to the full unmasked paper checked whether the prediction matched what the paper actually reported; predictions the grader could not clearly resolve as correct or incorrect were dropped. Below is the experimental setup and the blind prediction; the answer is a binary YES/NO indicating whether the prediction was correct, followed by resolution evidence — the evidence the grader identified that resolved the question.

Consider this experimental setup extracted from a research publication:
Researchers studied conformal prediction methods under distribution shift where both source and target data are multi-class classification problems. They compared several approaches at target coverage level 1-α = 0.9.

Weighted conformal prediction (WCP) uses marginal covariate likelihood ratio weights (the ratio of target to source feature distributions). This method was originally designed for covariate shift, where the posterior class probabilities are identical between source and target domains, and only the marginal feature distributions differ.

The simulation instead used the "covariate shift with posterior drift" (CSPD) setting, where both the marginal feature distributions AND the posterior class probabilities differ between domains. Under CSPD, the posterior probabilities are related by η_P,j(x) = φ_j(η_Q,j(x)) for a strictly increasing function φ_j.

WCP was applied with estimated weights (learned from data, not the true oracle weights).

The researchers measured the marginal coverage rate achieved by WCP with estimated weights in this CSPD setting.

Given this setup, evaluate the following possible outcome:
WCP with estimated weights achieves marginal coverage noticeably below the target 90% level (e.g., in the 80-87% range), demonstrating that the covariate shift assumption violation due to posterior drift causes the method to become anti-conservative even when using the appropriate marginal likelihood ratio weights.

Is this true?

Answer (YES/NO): YES